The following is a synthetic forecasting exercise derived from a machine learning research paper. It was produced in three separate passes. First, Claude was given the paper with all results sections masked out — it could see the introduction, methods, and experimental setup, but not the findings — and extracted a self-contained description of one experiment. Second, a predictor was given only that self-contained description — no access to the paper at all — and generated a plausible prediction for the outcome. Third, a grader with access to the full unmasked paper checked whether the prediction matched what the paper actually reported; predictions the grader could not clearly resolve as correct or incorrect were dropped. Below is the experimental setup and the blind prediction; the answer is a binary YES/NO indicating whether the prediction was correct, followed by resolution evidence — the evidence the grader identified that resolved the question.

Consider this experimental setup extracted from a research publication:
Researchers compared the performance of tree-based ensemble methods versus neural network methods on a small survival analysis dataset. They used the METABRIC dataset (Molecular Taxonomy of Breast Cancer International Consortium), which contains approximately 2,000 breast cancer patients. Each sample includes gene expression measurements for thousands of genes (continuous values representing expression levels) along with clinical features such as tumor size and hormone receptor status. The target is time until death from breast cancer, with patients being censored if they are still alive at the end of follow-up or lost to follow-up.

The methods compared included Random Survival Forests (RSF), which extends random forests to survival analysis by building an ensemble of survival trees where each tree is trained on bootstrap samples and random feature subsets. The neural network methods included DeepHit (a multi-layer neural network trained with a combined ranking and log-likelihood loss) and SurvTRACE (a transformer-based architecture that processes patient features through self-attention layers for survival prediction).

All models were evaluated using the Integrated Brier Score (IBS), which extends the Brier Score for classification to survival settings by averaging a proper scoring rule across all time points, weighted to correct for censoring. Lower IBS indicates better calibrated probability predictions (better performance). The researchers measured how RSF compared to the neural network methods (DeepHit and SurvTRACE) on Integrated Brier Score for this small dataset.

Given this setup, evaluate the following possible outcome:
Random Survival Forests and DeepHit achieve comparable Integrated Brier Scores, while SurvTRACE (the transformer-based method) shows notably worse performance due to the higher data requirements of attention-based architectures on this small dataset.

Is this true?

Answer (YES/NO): NO